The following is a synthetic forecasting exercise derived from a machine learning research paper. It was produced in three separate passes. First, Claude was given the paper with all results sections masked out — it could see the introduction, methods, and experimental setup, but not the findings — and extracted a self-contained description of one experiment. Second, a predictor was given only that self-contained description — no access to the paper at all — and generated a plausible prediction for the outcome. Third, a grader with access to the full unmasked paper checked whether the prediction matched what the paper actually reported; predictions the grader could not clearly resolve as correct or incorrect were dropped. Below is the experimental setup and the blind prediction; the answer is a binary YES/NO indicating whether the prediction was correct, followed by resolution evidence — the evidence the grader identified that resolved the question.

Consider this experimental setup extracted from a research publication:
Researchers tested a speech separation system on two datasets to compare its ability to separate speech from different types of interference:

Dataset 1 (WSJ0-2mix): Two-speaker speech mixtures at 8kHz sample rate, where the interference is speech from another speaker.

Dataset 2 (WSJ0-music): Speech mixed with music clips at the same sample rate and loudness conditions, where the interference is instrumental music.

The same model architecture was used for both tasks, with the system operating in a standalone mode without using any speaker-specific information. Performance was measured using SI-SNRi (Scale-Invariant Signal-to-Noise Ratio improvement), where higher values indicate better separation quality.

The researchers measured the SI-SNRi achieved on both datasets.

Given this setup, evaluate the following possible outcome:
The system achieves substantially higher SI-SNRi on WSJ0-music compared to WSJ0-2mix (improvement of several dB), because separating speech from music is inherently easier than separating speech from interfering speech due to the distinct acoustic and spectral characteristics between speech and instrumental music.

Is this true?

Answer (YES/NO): NO